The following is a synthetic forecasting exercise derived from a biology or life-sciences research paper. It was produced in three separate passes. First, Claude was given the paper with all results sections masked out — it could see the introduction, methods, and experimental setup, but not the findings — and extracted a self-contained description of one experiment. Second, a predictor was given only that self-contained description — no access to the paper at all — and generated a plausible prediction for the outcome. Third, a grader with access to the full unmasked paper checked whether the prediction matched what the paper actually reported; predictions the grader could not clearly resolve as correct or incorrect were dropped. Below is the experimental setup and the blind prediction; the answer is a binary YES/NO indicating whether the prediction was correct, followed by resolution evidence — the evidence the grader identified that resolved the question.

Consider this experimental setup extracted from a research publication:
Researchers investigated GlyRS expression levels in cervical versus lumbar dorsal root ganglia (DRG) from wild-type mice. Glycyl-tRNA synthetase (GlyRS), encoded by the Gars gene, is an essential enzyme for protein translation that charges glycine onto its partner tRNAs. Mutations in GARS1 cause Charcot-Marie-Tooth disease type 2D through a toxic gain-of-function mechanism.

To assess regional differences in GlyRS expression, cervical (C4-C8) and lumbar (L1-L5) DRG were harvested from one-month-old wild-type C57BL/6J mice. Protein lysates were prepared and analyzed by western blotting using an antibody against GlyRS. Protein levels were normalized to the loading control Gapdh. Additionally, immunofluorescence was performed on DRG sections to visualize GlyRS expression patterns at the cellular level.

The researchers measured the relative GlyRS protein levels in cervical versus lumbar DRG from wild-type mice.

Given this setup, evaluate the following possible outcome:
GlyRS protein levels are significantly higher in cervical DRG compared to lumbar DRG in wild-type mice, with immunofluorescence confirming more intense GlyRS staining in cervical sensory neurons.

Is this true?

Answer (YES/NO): NO